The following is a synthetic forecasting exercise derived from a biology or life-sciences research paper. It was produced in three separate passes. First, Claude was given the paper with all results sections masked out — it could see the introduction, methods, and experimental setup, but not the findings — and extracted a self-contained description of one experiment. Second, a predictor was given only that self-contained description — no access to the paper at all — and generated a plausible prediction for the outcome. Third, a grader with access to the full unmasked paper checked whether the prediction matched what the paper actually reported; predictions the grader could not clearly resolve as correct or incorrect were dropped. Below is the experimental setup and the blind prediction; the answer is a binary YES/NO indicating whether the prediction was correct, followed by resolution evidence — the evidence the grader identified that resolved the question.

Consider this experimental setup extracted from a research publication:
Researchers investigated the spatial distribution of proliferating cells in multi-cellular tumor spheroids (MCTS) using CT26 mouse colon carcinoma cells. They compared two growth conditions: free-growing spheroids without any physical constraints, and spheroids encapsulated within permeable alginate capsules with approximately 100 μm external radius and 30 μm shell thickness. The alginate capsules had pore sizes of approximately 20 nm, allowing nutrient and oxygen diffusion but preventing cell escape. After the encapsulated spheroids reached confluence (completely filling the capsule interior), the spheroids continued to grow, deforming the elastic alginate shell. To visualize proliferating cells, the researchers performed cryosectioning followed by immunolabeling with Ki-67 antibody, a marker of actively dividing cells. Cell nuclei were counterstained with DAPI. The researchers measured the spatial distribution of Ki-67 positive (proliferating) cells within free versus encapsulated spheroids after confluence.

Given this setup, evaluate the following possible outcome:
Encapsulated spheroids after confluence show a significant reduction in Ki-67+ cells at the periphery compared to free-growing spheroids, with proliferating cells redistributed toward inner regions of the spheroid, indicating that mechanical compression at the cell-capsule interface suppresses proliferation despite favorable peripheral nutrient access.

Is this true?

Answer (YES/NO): NO